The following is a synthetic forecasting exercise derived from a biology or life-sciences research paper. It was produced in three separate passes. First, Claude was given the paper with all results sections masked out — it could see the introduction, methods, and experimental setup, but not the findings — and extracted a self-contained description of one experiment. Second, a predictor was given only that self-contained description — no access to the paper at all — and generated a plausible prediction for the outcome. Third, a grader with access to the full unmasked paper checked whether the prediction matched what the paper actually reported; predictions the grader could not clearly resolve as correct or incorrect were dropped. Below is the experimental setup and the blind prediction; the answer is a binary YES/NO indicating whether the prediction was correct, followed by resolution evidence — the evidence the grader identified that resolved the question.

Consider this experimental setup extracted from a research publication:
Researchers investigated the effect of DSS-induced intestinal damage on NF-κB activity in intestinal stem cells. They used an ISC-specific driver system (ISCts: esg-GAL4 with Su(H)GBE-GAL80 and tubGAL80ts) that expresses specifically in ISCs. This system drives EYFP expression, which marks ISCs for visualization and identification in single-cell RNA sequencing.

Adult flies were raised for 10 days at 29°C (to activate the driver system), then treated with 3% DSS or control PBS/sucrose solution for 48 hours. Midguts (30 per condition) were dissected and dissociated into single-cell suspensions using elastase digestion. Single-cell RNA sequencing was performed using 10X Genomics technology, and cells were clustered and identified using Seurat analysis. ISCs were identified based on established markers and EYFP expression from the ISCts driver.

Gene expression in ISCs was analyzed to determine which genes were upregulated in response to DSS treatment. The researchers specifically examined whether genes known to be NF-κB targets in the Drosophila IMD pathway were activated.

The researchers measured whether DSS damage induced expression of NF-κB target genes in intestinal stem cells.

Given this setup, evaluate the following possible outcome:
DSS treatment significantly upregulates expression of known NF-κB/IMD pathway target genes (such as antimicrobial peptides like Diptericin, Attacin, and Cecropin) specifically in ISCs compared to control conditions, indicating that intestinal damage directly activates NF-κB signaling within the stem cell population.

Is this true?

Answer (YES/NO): NO